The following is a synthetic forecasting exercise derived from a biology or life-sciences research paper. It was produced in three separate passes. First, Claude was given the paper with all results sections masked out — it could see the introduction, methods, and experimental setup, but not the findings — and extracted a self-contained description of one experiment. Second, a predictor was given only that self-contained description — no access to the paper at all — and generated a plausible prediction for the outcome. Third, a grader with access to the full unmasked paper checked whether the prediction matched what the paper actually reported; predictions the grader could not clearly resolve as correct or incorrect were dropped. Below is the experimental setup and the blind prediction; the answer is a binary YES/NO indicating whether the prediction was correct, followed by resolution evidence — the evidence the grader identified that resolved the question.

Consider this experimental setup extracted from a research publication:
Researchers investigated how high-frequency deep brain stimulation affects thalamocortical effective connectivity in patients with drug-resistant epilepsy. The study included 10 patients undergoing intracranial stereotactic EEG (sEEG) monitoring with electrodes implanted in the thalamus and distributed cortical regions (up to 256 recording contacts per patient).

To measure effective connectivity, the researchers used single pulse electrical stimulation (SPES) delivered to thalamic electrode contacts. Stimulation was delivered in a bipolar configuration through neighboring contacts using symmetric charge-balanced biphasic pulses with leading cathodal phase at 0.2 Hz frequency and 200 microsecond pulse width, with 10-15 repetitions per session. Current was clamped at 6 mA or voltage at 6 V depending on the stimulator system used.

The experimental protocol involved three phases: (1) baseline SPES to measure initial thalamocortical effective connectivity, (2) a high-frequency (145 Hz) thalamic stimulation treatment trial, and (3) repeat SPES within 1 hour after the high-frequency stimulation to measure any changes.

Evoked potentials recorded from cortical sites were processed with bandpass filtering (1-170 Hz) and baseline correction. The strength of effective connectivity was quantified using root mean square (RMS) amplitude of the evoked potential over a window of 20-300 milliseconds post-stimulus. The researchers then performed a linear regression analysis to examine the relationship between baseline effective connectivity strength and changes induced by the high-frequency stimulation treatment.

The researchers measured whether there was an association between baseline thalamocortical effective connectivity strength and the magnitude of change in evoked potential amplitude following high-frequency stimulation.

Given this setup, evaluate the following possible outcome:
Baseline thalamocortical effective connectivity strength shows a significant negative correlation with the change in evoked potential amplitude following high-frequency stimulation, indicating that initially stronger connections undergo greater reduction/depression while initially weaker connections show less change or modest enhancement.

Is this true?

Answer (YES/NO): YES